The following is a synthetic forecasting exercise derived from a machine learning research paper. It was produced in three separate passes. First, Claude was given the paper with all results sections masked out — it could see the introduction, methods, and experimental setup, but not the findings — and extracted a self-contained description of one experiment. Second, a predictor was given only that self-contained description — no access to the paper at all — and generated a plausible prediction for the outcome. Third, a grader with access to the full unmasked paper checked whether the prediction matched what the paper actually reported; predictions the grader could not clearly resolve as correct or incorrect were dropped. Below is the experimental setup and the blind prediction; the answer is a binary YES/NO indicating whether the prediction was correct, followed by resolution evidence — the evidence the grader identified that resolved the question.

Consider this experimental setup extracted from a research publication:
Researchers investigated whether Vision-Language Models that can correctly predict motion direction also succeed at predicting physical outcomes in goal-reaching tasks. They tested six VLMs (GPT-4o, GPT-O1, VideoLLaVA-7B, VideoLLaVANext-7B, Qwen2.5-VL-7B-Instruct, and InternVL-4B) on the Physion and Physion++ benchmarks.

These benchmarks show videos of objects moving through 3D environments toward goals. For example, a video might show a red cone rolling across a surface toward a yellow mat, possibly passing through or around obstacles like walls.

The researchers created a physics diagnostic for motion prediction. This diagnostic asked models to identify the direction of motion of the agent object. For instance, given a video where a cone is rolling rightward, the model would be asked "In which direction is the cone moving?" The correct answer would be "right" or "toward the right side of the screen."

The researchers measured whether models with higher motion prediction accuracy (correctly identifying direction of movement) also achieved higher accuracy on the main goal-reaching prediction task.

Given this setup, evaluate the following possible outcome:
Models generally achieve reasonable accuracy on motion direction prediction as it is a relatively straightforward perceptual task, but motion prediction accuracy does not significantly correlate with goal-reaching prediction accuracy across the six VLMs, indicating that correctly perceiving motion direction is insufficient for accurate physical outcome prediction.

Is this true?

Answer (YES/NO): NO